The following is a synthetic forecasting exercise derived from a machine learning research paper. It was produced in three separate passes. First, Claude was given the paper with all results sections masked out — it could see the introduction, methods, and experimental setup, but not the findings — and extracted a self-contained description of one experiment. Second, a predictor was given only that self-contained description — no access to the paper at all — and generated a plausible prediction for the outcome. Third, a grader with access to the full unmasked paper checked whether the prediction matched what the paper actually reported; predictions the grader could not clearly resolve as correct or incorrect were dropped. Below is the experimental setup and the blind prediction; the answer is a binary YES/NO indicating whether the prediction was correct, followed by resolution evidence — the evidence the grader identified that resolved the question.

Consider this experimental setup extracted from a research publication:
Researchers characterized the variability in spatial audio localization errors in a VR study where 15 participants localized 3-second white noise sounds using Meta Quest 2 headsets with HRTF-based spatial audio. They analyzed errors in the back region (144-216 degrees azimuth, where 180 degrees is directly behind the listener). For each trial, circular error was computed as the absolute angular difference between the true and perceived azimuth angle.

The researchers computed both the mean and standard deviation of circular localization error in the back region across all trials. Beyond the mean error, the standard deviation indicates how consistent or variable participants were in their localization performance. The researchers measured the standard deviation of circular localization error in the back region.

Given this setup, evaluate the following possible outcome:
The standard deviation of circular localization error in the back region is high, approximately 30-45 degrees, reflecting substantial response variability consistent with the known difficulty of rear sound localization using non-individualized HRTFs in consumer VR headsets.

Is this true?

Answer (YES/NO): NO